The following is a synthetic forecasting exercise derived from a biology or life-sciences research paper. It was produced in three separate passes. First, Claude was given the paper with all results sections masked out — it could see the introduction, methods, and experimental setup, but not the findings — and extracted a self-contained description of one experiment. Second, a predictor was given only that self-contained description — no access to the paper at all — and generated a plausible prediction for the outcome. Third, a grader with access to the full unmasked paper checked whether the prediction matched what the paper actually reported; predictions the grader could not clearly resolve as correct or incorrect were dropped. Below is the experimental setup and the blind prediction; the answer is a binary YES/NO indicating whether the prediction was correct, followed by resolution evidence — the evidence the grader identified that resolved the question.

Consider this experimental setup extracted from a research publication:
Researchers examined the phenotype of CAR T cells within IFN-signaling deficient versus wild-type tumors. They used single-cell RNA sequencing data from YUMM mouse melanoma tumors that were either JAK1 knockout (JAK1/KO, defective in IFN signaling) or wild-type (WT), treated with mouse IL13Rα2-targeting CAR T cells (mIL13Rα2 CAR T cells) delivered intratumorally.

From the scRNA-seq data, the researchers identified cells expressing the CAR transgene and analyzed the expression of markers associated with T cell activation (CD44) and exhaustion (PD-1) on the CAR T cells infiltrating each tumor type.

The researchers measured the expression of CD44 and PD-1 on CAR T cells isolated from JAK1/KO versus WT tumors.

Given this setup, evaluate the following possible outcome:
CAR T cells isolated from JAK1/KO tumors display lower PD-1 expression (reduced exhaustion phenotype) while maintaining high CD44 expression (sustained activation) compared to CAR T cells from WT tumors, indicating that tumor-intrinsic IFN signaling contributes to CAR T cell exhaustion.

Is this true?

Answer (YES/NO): NO